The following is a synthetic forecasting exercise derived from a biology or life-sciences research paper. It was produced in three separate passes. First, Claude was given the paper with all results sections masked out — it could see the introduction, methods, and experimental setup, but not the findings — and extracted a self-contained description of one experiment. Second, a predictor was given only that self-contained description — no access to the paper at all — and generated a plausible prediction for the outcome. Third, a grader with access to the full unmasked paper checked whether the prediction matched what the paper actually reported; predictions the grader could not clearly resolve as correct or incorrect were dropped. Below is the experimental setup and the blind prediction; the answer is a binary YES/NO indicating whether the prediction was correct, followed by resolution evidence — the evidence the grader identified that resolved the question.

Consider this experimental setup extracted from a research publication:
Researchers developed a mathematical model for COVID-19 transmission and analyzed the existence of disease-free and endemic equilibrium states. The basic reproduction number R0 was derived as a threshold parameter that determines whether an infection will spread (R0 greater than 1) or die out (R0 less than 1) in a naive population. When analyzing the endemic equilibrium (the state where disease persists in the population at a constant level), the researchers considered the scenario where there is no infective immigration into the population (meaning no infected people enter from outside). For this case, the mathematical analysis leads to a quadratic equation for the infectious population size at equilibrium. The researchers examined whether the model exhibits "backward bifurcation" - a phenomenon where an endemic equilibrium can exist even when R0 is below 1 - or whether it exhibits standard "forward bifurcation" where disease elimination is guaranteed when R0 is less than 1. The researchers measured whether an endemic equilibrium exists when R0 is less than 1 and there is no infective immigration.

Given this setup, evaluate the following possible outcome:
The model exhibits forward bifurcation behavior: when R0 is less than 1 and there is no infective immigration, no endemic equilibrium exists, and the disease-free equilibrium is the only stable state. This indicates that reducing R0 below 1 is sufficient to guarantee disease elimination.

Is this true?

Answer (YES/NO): YES